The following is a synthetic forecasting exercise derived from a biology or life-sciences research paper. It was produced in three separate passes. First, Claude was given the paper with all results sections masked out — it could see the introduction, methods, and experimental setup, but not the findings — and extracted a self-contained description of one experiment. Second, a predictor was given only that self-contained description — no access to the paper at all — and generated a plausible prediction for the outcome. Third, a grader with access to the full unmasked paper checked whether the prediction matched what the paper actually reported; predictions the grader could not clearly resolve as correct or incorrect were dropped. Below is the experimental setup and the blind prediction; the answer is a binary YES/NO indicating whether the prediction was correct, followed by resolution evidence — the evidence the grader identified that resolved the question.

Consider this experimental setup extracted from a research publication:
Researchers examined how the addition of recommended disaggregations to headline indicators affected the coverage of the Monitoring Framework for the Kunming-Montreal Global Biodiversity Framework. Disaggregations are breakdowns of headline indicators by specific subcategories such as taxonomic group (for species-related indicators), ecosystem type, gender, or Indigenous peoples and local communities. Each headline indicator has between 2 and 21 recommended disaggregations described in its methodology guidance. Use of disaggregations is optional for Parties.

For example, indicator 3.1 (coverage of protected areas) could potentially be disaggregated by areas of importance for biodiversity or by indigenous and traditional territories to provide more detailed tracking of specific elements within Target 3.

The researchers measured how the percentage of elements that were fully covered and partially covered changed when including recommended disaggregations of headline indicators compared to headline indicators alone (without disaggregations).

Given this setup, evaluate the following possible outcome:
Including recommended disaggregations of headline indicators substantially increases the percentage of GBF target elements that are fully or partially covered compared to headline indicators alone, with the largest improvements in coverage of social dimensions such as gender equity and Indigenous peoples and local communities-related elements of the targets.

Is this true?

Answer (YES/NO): NO